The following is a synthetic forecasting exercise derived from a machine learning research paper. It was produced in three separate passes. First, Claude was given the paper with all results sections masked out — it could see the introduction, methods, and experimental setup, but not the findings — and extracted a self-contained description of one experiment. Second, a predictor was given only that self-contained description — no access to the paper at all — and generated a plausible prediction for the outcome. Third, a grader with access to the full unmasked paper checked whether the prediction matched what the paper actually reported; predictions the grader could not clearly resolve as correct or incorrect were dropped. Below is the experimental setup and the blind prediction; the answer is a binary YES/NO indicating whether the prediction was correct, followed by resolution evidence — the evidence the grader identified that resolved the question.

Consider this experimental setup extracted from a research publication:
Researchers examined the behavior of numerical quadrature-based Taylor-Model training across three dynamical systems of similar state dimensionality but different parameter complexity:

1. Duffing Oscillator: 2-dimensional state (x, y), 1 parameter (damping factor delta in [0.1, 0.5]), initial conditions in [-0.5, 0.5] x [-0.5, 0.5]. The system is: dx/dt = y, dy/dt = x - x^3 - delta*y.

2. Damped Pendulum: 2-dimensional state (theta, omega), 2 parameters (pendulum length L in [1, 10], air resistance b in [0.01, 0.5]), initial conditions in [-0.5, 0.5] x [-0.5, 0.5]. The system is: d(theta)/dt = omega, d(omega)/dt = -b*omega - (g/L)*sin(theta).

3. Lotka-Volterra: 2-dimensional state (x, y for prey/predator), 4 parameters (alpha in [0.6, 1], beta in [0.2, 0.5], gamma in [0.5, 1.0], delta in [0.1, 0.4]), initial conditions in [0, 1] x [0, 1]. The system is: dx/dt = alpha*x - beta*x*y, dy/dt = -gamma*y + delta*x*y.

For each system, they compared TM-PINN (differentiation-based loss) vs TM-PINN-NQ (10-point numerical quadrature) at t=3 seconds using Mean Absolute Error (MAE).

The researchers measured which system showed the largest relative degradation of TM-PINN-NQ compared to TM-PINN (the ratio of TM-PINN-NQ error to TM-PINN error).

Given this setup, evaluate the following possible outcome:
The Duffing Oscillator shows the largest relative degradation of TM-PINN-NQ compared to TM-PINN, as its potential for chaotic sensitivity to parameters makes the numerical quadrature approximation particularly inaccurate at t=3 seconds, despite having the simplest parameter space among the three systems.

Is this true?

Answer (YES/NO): NO